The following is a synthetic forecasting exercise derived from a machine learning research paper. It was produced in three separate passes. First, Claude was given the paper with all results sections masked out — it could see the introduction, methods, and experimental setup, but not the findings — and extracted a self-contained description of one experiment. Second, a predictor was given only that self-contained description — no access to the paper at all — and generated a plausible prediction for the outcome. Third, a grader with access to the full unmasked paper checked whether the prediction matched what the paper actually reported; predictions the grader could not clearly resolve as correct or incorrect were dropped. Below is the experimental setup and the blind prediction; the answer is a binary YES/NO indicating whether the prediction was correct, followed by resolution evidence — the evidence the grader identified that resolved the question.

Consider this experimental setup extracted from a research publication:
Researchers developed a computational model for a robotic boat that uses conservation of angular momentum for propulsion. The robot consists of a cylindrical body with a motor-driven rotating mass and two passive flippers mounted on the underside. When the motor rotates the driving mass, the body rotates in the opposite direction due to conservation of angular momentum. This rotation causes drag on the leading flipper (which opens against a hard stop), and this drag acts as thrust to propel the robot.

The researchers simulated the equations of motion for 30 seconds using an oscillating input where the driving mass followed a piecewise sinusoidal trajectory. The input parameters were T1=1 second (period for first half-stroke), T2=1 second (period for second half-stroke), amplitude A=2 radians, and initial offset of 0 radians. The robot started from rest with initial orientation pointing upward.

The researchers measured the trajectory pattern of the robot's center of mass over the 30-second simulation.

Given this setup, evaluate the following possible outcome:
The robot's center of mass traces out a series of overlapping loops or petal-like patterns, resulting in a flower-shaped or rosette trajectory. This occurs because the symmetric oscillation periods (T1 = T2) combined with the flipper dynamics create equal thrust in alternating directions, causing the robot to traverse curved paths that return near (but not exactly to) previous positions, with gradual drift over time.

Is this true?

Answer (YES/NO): NO